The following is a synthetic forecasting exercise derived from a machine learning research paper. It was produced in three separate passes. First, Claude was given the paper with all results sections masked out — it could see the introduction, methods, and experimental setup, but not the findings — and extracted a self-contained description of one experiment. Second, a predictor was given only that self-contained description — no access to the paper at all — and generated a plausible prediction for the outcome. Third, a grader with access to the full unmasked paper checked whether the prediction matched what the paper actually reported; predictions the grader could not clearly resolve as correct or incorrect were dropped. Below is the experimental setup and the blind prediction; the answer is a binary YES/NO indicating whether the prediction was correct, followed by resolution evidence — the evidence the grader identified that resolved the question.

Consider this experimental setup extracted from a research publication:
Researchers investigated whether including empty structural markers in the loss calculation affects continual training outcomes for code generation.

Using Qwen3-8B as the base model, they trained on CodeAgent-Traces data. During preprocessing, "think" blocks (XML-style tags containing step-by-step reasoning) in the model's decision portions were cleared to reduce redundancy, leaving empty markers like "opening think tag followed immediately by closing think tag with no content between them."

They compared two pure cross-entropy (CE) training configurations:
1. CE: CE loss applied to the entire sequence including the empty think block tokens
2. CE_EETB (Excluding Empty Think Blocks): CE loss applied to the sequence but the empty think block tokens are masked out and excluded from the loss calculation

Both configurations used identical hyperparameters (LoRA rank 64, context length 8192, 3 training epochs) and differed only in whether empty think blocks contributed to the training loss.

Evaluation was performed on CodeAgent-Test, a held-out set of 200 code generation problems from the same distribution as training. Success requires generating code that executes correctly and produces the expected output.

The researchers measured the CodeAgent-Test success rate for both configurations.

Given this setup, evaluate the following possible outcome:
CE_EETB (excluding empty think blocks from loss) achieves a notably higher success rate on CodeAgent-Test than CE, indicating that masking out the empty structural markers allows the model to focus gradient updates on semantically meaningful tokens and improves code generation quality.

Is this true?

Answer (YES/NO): YES